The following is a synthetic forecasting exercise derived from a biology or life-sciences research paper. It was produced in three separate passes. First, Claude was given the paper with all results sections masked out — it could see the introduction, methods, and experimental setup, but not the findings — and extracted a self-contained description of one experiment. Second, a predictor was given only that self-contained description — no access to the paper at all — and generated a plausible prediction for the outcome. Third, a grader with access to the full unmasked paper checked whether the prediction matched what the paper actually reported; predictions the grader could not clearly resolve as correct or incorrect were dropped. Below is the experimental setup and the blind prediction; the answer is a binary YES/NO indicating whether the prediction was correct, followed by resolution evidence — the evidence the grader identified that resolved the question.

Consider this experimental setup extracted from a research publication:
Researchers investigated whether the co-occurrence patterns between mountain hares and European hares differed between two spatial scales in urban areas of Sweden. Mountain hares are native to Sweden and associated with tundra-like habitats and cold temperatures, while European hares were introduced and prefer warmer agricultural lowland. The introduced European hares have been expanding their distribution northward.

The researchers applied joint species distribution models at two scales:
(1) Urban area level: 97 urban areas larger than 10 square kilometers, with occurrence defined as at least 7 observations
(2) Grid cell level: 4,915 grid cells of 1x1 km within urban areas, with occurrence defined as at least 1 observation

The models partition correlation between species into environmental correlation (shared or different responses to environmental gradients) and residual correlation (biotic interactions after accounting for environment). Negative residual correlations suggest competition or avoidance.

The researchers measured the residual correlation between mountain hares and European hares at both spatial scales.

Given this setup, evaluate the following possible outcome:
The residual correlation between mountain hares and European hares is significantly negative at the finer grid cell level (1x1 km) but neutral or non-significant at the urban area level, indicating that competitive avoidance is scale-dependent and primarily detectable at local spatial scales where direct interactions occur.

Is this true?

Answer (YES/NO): NO